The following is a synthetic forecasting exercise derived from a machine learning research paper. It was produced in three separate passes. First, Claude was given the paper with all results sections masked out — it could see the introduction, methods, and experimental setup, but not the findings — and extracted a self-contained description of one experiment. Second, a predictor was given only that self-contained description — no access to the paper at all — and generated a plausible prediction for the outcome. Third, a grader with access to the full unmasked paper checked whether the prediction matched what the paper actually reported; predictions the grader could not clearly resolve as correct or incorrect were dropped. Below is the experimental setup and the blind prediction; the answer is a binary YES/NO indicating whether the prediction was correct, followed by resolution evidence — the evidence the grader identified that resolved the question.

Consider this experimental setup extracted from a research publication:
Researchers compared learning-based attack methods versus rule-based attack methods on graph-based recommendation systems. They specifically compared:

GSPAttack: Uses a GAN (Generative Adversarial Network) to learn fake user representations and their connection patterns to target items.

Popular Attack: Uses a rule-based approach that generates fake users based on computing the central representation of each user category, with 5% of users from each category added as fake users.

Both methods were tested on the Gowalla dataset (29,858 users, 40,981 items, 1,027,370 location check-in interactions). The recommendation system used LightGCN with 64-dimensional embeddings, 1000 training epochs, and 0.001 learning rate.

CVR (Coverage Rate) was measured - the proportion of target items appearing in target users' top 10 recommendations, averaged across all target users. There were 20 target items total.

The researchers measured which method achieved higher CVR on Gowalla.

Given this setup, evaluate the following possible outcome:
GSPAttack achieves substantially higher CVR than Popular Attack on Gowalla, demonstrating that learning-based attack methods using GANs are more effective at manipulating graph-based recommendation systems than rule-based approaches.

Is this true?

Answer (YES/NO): YES